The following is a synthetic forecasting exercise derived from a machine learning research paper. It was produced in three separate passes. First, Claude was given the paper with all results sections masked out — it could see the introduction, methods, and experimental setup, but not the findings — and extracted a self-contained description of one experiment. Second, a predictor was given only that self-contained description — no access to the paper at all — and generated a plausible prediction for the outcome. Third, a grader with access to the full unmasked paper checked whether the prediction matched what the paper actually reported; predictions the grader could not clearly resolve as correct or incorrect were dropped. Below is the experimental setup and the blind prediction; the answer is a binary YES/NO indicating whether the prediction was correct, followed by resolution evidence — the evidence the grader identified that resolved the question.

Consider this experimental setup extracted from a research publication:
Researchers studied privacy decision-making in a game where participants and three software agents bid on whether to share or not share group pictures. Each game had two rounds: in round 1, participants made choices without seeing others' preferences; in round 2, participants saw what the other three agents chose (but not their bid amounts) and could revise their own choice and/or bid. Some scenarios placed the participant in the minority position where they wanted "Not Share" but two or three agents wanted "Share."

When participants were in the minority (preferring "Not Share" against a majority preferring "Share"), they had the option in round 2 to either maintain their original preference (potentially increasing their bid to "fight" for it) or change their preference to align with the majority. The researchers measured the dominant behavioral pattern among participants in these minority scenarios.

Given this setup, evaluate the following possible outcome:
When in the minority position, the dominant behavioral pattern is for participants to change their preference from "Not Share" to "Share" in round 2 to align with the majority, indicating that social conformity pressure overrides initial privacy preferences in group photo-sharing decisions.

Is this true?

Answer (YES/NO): NO